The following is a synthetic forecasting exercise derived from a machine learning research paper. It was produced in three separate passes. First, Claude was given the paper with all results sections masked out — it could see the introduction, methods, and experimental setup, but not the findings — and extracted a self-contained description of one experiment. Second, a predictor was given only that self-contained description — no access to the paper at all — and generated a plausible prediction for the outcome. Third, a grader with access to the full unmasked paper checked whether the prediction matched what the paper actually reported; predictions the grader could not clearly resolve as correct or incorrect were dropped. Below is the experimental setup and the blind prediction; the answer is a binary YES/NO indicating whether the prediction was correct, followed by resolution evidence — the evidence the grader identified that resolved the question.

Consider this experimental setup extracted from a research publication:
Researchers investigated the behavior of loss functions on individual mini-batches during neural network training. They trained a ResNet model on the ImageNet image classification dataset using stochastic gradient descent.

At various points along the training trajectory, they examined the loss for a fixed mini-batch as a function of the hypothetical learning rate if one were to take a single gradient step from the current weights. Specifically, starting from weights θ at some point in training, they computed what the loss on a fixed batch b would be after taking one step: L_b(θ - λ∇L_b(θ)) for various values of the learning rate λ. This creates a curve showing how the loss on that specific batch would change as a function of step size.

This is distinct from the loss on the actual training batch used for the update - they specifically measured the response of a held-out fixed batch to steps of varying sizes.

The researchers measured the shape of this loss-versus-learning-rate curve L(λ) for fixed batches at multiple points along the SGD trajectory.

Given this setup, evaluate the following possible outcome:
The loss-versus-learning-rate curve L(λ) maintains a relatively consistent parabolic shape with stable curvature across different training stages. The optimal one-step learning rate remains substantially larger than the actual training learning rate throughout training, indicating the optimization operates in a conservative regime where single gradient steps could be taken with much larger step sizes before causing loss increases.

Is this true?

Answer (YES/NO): YES